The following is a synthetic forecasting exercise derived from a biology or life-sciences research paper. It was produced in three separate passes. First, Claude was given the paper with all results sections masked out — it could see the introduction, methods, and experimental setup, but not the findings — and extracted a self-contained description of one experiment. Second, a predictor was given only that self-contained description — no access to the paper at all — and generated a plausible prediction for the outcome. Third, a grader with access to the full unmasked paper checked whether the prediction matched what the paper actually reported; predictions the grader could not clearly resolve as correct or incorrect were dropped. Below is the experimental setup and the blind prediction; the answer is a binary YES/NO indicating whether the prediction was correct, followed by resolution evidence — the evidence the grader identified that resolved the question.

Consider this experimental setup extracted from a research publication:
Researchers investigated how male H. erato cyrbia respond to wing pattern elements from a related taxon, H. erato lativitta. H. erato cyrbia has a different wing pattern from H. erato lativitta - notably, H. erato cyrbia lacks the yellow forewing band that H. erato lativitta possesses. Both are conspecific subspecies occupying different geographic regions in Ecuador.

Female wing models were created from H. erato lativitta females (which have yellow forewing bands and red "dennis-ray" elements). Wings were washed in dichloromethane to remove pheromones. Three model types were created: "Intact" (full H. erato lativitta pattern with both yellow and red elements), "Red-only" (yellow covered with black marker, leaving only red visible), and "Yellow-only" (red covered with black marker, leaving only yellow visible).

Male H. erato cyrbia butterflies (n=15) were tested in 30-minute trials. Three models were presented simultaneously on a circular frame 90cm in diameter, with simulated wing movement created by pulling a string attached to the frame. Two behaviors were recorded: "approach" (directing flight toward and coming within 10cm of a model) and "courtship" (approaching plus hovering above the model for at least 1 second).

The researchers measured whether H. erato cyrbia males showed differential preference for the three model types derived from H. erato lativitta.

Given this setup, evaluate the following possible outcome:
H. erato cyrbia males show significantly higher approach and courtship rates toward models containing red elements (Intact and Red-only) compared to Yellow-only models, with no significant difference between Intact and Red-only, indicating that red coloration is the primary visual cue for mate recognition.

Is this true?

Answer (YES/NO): YES